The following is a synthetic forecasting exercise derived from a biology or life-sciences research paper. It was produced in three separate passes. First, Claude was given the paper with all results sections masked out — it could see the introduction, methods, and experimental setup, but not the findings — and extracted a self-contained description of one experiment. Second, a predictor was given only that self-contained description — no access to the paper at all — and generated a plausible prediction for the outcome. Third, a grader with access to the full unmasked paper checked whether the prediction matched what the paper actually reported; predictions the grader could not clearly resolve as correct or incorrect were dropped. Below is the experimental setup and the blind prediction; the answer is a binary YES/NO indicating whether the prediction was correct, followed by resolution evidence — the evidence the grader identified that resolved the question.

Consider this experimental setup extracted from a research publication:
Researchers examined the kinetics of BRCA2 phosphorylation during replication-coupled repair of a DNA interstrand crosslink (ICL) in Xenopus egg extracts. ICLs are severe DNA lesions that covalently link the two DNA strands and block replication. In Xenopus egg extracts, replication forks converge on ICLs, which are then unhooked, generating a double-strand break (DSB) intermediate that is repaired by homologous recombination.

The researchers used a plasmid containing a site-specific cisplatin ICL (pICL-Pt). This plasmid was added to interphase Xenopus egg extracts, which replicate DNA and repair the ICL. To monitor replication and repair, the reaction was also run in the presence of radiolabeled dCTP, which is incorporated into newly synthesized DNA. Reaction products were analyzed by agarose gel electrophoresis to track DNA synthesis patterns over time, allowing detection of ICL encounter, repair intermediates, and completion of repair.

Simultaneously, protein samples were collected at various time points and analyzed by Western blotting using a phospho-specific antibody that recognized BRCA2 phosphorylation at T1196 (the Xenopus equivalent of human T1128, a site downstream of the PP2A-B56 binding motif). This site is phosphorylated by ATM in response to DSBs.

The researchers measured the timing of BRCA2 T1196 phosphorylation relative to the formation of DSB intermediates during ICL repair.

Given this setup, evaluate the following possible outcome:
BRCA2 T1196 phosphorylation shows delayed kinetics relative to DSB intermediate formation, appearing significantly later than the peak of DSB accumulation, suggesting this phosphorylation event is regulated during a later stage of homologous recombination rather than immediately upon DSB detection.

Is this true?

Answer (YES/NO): NO